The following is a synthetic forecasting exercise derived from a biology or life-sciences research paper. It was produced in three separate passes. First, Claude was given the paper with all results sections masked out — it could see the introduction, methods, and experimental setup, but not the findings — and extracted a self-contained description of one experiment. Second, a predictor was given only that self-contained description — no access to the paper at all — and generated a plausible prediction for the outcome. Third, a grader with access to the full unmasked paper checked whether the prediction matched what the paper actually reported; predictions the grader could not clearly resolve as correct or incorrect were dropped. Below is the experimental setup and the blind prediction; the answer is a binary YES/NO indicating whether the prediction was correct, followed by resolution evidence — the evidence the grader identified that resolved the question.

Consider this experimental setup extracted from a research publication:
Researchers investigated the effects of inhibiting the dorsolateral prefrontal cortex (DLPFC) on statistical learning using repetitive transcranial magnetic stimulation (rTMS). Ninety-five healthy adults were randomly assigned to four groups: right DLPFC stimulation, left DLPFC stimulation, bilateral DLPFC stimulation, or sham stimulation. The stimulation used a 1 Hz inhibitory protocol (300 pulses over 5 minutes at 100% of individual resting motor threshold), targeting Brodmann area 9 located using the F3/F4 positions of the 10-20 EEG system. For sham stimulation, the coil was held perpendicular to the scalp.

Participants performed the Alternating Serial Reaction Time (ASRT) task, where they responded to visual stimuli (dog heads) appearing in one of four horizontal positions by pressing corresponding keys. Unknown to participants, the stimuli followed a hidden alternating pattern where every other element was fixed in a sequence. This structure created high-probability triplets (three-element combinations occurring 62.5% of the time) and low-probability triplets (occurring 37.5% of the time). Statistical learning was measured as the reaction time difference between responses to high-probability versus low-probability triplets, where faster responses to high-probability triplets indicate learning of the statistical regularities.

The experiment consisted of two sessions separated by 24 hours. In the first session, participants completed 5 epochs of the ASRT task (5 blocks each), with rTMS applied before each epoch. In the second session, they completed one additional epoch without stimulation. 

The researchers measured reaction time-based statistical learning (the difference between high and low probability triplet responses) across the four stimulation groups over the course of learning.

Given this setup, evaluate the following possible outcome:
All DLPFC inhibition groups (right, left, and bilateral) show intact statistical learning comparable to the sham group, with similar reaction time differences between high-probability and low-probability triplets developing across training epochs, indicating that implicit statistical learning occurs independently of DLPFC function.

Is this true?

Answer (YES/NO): NO